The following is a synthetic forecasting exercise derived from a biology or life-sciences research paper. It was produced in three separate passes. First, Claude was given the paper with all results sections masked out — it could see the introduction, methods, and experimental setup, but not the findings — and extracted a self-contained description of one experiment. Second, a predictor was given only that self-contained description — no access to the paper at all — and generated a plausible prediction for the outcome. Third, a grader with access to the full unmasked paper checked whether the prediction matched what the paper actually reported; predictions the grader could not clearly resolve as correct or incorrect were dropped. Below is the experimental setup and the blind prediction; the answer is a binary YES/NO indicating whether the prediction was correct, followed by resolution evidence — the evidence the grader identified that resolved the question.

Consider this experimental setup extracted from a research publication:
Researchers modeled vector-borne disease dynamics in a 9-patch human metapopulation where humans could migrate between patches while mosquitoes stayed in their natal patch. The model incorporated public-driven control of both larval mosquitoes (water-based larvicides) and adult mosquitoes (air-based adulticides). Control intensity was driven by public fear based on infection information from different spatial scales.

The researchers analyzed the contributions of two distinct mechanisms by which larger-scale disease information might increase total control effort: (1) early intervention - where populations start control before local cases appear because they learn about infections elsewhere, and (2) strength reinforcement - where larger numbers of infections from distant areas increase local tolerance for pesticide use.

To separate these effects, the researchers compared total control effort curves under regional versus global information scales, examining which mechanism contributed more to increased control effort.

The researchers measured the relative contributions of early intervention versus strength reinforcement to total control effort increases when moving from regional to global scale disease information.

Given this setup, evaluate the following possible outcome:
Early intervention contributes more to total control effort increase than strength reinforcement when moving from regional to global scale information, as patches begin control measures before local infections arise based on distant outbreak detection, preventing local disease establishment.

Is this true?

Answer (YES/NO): NO